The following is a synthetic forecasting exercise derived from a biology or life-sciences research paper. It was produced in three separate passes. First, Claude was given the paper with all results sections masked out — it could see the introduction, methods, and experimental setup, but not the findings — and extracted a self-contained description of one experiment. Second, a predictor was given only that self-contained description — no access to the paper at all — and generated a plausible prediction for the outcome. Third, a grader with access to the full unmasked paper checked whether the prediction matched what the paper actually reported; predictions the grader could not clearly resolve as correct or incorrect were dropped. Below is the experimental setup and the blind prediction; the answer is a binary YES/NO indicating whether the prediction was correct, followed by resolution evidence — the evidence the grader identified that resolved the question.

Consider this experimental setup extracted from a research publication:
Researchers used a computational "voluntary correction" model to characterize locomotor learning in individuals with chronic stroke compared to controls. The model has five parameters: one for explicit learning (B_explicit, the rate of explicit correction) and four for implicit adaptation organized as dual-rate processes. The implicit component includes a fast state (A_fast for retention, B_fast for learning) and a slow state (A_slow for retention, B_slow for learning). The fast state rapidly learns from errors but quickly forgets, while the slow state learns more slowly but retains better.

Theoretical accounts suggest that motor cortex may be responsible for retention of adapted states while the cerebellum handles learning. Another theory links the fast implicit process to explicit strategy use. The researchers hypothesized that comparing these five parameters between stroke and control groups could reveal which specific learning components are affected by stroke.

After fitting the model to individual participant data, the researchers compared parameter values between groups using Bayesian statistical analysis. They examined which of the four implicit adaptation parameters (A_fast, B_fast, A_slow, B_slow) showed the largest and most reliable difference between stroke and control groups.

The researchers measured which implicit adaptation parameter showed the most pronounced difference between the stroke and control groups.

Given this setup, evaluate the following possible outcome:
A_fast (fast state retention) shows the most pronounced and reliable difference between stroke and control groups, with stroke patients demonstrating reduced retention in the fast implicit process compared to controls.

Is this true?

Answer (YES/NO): YES